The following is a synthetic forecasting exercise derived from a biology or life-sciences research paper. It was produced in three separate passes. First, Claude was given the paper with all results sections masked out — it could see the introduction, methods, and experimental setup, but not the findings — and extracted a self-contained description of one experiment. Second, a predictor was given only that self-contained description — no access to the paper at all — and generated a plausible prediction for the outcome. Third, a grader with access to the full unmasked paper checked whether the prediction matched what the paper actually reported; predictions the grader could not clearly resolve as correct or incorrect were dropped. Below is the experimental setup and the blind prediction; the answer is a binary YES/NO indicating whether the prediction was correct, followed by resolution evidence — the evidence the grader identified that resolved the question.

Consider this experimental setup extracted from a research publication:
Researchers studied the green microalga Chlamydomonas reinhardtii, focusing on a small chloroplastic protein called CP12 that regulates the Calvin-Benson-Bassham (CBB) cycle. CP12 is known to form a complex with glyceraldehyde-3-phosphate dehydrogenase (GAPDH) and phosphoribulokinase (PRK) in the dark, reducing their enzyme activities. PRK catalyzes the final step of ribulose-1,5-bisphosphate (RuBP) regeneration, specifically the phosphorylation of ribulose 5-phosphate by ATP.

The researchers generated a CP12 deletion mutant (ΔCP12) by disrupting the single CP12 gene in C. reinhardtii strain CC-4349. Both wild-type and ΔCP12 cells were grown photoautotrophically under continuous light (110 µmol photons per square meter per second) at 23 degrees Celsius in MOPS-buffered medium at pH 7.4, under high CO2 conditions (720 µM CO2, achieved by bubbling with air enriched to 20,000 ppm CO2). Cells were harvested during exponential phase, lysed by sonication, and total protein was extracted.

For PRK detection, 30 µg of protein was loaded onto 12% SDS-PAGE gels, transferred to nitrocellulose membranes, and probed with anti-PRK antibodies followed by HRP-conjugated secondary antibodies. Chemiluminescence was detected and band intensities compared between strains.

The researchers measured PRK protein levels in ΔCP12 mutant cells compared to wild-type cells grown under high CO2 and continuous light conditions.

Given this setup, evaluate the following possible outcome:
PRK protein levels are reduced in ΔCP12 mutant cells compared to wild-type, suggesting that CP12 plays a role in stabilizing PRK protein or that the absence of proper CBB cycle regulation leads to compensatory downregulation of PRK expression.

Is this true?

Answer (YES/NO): YES